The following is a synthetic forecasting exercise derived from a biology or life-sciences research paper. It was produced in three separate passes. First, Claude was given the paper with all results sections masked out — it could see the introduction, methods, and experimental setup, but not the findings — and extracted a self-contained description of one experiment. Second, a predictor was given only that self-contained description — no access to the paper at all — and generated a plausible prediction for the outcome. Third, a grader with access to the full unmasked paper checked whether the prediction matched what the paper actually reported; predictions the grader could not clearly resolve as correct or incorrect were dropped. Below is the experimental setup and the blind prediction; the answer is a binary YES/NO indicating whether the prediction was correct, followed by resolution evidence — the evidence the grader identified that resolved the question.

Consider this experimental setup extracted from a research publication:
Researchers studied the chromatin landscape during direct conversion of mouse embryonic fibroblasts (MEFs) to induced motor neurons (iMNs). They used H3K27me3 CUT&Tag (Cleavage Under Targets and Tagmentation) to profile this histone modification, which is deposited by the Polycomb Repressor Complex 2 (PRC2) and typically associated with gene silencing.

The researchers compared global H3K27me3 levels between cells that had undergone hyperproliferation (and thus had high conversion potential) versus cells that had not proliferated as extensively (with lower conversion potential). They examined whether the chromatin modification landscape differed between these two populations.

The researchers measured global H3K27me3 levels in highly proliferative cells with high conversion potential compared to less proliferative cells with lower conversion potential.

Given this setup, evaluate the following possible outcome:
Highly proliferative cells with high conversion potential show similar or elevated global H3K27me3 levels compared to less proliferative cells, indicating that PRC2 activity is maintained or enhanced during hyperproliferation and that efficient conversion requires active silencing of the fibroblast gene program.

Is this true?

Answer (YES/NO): NO